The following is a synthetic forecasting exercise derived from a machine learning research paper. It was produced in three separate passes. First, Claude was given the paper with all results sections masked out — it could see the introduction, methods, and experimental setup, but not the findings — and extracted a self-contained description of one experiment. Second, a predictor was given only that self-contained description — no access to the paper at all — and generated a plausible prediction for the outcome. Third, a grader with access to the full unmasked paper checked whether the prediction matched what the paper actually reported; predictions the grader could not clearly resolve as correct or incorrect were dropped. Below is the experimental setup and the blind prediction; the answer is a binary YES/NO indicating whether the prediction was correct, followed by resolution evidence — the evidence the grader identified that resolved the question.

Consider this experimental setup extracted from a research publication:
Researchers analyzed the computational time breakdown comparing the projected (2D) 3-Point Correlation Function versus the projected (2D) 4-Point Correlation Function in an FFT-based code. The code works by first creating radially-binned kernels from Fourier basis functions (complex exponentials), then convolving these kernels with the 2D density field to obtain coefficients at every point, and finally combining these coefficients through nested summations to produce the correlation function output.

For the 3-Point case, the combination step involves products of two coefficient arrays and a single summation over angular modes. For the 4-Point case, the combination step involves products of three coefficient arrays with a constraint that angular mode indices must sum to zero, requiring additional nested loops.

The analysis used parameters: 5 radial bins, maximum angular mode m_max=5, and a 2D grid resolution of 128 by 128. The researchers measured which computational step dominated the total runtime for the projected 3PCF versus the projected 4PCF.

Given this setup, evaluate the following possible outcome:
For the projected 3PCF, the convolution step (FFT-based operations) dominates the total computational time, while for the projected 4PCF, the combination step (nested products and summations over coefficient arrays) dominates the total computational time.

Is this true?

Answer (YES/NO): NO